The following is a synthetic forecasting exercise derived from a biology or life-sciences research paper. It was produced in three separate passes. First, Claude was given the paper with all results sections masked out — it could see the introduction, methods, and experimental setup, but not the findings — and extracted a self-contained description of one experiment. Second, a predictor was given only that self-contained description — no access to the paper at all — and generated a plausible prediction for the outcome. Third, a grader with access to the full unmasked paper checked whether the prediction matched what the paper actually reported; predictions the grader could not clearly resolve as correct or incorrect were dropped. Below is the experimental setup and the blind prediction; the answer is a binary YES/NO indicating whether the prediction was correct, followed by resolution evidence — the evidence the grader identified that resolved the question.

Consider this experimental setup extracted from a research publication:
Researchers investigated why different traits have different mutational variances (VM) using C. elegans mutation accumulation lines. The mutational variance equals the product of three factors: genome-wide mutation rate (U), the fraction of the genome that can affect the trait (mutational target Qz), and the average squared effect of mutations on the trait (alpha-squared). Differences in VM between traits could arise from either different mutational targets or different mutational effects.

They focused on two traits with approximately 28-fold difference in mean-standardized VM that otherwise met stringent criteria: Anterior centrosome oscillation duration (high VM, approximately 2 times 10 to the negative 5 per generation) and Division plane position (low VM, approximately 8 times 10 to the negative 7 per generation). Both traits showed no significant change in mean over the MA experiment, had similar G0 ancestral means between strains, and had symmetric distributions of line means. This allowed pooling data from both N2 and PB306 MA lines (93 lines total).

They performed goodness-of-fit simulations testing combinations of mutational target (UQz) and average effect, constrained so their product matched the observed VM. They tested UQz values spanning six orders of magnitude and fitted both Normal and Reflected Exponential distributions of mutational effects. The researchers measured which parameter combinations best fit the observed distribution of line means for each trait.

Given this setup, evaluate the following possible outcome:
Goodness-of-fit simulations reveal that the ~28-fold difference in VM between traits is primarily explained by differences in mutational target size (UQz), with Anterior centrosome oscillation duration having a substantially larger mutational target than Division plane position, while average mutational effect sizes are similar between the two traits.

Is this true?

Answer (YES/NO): NO